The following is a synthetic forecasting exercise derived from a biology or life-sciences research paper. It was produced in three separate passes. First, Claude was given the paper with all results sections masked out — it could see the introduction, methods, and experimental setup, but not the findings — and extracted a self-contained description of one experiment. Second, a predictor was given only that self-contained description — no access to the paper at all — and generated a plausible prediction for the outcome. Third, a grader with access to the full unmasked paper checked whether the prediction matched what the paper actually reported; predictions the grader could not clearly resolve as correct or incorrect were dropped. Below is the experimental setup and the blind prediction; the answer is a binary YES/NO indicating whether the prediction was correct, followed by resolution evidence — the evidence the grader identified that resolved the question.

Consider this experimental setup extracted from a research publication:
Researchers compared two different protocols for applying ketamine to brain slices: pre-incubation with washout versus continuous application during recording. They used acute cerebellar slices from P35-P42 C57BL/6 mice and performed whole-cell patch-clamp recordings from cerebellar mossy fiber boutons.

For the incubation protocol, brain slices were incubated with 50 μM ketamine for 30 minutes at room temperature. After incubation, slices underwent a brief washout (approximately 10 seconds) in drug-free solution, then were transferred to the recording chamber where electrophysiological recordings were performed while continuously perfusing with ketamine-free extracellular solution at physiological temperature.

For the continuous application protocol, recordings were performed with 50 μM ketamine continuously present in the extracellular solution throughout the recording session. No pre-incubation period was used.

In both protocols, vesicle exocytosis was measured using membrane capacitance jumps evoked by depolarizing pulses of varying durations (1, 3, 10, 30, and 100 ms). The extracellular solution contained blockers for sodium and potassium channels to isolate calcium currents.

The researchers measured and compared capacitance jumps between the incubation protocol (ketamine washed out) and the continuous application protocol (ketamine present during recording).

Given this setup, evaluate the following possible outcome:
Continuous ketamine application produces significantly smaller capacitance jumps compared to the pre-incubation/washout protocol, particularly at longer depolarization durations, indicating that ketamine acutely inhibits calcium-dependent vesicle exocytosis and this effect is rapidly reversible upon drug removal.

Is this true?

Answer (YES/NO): NO